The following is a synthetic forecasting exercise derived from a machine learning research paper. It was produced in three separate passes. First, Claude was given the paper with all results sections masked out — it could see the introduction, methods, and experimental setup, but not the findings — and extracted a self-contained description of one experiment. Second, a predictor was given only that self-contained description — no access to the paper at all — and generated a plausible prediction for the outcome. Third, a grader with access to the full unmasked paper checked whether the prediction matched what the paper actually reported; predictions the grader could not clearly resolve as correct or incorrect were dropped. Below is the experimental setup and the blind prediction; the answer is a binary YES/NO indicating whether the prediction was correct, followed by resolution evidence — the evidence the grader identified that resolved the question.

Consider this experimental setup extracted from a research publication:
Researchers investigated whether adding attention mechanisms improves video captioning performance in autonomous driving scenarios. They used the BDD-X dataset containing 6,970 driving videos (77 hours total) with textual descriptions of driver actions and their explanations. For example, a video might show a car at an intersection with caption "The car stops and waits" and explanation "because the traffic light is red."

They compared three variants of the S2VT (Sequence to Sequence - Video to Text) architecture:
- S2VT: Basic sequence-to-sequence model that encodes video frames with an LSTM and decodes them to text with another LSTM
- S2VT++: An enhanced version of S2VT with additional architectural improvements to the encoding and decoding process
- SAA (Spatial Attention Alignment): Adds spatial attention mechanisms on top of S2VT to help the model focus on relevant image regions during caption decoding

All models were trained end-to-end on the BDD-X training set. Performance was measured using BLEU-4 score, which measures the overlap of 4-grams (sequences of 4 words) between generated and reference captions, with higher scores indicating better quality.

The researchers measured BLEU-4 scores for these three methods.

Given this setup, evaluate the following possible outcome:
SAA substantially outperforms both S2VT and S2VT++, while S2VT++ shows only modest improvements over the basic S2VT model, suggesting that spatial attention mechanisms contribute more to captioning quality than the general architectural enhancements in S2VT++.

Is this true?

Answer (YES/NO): NO